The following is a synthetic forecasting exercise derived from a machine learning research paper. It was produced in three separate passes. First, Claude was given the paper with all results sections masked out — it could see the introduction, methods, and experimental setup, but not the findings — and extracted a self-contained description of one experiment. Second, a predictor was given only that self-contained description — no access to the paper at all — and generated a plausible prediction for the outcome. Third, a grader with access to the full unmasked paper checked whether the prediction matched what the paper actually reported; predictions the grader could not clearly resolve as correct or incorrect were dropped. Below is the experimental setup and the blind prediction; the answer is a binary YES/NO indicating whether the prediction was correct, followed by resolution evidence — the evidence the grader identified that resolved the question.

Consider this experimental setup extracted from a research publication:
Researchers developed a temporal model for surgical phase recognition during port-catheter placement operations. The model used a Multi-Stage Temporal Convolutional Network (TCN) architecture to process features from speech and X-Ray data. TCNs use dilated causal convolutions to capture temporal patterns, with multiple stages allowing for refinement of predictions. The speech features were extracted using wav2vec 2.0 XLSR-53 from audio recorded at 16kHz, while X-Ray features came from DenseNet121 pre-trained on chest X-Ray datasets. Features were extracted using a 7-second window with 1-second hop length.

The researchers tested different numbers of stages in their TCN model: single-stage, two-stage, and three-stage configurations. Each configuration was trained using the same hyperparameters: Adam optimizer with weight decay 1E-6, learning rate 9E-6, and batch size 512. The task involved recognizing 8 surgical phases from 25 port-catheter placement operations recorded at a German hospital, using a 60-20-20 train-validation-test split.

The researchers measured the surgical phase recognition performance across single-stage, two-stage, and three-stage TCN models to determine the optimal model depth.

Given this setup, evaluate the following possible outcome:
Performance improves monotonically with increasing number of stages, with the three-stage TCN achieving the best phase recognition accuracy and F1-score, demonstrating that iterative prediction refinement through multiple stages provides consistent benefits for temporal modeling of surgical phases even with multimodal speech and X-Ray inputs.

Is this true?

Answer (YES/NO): NO